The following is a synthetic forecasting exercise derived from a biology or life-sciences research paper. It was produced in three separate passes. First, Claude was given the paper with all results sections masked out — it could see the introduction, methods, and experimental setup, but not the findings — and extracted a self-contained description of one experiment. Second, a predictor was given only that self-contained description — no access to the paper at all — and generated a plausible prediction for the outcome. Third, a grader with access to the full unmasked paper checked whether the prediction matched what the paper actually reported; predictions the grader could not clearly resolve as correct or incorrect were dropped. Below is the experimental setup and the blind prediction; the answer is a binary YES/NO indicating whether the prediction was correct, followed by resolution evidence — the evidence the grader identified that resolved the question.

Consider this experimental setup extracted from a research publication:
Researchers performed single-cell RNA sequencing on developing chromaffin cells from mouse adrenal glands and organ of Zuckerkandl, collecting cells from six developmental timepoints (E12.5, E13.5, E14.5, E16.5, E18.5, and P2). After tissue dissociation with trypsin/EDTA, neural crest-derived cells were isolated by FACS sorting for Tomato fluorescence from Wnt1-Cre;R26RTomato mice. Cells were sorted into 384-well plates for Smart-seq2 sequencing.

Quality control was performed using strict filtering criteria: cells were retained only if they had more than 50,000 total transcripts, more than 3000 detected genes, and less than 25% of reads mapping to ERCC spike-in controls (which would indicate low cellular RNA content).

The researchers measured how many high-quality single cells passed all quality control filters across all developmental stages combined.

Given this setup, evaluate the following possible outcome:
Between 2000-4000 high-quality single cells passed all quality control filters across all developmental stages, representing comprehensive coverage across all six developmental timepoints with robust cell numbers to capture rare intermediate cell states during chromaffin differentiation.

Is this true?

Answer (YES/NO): YES